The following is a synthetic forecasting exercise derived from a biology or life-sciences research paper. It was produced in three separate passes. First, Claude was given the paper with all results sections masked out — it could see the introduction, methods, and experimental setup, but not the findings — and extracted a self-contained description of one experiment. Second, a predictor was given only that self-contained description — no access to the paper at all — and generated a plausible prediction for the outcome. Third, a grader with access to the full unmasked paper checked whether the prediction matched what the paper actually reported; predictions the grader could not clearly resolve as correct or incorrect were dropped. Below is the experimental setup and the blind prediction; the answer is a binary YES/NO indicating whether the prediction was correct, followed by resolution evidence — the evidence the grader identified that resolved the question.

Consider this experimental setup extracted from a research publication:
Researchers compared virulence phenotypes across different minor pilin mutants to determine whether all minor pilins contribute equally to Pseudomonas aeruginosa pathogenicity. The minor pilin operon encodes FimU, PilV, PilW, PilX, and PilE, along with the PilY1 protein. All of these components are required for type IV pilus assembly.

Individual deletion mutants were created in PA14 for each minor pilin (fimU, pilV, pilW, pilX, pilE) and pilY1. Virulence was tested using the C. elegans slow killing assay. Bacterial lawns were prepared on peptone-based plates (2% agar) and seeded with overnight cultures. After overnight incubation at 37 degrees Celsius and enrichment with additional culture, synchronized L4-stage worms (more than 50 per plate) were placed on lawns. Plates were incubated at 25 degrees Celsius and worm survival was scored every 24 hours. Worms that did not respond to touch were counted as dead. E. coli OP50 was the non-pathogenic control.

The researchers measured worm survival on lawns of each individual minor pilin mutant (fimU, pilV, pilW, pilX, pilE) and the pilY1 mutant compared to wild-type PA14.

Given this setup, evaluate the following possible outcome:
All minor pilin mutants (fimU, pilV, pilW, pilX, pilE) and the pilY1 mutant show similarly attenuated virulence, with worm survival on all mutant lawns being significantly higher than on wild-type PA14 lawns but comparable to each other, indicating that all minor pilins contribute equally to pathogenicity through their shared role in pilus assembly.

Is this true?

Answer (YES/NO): NO